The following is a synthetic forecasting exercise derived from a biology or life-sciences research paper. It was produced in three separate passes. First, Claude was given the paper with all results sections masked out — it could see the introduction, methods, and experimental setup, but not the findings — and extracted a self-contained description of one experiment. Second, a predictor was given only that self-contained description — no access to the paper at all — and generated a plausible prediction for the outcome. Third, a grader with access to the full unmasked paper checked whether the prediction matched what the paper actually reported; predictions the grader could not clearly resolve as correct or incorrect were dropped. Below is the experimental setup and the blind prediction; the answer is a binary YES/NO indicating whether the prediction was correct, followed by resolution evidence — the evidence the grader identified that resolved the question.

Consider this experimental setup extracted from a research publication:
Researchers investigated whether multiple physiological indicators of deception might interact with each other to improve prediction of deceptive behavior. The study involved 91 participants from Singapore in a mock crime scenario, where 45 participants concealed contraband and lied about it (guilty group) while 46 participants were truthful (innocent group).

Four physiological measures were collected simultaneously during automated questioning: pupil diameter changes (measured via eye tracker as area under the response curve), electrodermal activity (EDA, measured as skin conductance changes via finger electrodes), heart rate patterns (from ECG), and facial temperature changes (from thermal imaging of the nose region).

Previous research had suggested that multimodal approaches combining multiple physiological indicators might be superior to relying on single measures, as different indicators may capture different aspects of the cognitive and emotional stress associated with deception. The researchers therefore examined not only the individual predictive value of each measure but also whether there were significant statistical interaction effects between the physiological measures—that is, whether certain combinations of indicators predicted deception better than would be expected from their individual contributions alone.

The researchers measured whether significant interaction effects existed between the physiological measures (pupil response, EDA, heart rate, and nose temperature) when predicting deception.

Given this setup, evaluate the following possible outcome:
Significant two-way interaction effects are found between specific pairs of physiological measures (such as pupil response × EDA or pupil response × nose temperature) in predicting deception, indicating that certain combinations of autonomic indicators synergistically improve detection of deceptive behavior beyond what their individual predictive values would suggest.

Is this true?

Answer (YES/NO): NO